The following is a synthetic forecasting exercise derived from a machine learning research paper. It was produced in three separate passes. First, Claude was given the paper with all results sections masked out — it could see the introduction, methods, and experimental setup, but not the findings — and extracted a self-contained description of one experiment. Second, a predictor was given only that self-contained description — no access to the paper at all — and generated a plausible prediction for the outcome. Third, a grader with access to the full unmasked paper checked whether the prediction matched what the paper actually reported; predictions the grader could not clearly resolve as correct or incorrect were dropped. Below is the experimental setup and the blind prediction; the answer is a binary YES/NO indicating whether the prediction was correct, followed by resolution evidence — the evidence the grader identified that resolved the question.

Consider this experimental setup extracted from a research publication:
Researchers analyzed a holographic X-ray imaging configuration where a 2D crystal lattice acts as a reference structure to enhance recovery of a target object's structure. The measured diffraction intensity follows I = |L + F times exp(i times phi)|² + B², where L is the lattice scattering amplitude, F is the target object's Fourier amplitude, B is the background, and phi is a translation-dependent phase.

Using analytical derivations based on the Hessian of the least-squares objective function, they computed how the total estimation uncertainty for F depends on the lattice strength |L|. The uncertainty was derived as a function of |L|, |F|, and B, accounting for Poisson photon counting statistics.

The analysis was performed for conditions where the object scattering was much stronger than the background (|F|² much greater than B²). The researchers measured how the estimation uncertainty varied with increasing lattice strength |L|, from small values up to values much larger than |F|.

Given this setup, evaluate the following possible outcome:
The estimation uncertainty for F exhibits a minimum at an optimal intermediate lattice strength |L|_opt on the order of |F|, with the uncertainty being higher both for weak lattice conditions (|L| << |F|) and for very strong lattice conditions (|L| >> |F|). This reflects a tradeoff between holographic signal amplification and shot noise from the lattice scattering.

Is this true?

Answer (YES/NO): NO